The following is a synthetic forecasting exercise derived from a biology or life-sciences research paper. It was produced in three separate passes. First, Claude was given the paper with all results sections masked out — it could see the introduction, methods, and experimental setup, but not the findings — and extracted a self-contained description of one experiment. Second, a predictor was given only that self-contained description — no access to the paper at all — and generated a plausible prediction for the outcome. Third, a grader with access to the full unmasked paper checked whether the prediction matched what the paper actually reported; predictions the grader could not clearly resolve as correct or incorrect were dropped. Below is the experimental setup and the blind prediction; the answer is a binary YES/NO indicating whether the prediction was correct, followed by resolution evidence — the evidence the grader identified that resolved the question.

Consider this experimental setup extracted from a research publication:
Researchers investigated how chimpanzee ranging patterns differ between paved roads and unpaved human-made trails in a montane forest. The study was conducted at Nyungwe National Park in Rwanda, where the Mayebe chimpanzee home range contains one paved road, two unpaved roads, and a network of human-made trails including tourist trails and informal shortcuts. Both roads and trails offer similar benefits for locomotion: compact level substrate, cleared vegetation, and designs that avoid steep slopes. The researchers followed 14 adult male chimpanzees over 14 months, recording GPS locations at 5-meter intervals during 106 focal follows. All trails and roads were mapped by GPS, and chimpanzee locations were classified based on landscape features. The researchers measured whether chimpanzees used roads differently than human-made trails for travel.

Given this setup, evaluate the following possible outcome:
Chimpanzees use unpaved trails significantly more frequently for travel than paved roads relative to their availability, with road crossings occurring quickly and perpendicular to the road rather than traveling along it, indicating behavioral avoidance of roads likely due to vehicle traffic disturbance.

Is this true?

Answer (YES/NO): NO